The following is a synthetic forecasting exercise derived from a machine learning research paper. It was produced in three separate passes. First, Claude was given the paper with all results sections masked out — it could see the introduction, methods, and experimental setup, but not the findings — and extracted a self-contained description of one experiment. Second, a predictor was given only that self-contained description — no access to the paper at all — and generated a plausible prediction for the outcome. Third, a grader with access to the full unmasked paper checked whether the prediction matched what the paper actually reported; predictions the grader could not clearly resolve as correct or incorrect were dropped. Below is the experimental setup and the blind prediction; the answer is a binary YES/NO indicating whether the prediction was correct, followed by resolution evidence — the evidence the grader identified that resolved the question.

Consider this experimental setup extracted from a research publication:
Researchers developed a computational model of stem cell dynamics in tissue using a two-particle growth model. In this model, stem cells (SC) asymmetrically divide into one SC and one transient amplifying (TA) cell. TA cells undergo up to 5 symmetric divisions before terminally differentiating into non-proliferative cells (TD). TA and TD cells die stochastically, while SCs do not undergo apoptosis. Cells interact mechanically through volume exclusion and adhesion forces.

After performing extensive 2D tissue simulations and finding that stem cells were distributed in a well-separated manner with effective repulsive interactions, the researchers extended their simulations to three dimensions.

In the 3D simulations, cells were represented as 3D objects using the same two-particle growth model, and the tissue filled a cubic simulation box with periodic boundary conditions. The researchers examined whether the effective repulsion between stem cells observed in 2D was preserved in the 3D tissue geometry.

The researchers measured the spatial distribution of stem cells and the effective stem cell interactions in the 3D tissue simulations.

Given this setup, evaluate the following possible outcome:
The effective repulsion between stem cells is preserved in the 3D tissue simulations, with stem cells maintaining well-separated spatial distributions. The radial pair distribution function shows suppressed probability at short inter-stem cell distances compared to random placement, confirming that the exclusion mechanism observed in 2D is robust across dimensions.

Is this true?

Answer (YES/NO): YES